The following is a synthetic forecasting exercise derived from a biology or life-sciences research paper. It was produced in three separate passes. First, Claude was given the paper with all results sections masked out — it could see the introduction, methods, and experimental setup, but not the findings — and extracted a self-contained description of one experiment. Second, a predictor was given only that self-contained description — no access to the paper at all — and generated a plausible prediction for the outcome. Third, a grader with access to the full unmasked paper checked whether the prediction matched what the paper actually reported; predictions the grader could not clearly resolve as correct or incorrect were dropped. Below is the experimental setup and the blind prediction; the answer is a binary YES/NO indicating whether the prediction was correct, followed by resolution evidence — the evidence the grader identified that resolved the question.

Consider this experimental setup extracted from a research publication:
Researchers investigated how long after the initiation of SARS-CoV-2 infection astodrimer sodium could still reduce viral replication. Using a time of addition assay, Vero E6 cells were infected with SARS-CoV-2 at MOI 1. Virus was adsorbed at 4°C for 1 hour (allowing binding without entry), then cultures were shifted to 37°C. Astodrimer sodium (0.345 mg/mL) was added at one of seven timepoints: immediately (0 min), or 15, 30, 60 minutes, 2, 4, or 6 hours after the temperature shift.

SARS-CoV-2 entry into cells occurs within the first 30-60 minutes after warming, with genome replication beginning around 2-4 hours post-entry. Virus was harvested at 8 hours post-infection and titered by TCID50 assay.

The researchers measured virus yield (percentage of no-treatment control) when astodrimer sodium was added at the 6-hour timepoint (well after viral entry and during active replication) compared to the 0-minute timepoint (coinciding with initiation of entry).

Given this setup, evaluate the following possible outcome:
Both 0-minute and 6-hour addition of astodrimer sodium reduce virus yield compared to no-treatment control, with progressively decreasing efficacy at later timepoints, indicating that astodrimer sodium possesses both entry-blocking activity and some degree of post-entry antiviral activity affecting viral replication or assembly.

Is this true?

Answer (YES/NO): NO